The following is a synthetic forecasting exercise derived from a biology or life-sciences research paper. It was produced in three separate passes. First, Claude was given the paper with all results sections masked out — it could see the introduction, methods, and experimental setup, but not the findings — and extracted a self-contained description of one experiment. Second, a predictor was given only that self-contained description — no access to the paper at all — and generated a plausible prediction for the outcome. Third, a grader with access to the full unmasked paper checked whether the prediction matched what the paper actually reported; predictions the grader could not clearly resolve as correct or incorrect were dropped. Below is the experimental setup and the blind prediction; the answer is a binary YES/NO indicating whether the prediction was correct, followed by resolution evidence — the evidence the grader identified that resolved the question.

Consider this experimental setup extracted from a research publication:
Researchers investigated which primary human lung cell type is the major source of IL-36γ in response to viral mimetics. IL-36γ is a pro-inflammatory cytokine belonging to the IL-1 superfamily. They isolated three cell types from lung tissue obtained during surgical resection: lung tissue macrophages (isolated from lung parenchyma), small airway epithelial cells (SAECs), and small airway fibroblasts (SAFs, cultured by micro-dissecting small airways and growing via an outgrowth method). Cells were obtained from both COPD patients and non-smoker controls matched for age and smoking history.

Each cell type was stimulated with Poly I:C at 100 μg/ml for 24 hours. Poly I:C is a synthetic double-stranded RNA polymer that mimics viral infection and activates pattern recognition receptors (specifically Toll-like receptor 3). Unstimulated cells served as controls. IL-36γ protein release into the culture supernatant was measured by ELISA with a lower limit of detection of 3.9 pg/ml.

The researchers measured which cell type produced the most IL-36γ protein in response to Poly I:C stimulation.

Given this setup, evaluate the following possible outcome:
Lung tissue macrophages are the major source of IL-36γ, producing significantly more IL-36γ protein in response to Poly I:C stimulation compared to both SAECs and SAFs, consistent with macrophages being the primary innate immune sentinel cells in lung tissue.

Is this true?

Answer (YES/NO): NO